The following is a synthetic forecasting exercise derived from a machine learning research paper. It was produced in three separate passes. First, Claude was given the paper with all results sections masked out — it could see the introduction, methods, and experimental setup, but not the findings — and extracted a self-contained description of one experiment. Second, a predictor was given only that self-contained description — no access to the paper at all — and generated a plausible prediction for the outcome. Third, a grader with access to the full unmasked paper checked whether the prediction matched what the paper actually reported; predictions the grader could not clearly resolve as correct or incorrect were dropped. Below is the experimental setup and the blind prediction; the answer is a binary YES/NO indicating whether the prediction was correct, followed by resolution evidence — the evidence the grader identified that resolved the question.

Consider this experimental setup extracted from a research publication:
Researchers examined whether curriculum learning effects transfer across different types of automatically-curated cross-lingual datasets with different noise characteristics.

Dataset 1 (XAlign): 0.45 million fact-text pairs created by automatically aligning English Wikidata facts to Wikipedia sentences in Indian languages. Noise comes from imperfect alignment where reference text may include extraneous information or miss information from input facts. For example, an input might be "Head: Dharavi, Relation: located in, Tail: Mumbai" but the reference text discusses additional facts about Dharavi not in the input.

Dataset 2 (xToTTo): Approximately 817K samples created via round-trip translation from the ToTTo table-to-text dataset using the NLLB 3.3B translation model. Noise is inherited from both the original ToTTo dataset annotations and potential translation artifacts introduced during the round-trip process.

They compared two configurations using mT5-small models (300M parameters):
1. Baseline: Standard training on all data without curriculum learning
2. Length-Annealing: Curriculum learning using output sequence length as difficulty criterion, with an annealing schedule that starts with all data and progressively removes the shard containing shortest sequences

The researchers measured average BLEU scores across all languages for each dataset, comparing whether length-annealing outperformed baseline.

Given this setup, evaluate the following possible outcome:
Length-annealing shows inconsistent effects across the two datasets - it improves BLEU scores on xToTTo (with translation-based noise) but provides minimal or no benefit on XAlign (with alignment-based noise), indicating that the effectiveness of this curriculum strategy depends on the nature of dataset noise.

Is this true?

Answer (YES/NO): NO